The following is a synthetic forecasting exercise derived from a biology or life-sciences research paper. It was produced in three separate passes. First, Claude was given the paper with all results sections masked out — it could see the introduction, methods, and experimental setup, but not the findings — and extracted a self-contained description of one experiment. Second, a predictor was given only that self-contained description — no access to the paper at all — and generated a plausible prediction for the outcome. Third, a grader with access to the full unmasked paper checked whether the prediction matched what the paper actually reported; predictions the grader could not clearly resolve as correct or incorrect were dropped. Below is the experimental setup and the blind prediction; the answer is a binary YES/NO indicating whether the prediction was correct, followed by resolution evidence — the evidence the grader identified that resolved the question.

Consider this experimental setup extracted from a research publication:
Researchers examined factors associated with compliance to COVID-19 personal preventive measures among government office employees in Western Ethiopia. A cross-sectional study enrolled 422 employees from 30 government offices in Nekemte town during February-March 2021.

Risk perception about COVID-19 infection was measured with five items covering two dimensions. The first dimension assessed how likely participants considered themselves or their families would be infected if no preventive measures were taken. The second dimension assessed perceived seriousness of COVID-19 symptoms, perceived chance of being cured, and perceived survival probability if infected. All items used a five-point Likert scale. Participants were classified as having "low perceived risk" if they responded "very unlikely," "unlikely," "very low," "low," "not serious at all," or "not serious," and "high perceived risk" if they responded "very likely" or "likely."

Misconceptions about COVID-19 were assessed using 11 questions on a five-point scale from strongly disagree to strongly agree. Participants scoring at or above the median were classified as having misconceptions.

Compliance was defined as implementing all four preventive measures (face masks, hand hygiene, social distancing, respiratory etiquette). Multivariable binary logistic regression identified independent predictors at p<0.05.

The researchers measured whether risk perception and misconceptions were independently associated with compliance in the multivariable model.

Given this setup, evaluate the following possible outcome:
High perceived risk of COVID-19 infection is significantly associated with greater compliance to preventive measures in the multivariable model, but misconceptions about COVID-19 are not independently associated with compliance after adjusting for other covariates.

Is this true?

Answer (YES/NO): NO